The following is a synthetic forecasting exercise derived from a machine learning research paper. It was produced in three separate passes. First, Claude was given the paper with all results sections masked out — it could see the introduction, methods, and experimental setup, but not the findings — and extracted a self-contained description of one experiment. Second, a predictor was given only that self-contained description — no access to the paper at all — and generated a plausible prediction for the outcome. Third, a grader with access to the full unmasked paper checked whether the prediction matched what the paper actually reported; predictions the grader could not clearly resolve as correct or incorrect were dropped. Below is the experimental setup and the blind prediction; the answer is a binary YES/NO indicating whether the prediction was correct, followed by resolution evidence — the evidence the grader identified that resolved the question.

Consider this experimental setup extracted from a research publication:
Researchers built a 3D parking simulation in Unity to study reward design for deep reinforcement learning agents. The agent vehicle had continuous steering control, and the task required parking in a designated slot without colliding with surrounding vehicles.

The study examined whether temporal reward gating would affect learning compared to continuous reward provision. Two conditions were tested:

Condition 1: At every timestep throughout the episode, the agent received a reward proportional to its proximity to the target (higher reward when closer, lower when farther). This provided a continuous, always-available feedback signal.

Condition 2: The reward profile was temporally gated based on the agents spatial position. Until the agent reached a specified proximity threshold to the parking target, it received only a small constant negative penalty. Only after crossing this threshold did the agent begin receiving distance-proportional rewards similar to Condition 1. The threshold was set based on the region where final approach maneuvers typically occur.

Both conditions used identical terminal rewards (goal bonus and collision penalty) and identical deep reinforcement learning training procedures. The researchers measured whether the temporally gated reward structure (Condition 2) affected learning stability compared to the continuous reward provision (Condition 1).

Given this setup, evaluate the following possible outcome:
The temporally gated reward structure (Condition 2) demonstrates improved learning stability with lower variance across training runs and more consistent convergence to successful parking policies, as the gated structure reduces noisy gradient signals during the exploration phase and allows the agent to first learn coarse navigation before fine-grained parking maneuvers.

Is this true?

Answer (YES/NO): YES